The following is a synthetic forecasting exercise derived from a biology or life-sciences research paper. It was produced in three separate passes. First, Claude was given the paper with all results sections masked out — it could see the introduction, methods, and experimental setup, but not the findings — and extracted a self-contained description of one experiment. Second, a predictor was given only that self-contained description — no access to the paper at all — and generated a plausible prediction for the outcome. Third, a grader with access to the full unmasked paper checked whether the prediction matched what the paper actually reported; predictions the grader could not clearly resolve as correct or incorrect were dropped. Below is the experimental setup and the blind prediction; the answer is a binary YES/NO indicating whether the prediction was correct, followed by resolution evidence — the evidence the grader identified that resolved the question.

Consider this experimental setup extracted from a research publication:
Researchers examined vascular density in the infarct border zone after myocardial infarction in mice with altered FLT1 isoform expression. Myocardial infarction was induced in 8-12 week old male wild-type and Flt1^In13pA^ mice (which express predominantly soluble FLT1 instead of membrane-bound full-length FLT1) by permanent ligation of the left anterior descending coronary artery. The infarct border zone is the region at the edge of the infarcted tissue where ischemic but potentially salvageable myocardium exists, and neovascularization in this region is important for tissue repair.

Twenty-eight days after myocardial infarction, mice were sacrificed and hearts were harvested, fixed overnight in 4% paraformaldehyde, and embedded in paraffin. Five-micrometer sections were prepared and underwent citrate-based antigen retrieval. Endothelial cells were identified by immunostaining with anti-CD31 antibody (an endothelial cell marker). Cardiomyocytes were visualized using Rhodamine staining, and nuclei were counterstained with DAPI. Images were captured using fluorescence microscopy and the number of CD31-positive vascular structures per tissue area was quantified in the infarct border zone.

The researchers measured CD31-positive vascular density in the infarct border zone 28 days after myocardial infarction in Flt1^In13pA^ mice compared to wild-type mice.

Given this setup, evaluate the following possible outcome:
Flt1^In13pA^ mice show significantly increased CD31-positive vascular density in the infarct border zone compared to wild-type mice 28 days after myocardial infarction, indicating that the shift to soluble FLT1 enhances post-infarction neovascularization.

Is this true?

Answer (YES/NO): YES